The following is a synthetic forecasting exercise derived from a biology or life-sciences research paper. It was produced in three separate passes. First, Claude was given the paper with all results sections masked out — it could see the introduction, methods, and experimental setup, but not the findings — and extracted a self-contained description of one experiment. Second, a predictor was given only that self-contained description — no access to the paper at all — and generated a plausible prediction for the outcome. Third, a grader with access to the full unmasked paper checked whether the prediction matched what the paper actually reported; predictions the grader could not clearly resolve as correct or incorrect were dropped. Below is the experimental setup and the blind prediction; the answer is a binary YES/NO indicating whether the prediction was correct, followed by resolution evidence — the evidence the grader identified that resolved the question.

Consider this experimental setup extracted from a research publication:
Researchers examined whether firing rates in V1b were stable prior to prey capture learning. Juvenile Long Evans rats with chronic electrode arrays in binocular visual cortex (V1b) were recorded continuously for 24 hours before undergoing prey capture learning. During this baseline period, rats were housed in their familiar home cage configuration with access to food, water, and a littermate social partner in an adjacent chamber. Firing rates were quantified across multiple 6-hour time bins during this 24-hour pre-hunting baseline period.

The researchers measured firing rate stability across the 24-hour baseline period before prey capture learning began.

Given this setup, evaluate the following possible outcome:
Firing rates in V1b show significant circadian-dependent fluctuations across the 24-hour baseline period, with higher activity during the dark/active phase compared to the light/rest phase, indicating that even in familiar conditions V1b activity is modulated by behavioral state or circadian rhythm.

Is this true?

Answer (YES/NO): NO